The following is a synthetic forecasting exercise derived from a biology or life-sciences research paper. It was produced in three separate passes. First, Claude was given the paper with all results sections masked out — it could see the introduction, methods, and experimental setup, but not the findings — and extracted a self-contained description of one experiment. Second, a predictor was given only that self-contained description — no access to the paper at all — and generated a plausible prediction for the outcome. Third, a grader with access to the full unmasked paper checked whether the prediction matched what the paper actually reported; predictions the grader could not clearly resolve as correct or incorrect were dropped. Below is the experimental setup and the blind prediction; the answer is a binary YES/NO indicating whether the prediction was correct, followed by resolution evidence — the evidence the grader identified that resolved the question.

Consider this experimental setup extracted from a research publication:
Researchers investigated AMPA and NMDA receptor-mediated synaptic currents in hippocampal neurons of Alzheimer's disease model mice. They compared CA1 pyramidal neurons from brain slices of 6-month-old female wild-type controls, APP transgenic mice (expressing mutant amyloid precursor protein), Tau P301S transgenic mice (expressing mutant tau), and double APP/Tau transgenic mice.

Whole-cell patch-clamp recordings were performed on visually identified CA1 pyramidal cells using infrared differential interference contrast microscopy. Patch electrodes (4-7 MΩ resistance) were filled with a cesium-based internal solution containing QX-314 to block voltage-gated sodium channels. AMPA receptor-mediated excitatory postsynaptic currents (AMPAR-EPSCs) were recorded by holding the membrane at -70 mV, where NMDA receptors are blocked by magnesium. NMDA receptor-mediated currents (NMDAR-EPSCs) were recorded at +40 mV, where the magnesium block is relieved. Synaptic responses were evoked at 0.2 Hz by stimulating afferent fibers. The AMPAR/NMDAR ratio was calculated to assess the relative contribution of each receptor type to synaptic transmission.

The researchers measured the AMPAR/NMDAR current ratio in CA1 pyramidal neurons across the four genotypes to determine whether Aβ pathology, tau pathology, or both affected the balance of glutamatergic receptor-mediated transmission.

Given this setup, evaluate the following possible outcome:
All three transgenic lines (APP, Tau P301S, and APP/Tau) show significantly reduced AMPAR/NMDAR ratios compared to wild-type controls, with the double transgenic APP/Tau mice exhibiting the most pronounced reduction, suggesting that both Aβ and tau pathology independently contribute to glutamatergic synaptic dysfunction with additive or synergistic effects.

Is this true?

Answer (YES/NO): NO